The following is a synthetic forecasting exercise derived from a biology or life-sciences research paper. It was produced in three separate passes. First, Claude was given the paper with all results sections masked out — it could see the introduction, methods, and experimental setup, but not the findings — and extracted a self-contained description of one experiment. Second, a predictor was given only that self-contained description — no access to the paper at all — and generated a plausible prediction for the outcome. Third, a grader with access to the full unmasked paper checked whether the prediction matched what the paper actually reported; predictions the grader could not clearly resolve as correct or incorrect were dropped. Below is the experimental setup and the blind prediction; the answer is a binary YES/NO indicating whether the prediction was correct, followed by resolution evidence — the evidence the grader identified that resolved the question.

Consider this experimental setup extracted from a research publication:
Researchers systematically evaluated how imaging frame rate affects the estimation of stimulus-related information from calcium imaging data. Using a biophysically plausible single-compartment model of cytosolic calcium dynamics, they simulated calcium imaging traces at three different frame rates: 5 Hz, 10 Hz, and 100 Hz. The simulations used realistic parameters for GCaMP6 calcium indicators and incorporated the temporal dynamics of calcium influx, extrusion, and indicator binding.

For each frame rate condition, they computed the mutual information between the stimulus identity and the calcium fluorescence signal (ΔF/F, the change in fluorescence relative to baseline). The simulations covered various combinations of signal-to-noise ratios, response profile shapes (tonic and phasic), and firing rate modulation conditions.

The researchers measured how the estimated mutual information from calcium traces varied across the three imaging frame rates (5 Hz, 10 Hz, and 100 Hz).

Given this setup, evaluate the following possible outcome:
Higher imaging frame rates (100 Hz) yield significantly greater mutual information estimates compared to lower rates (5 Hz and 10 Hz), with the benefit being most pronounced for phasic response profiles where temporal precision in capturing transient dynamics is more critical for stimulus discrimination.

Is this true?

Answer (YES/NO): NO